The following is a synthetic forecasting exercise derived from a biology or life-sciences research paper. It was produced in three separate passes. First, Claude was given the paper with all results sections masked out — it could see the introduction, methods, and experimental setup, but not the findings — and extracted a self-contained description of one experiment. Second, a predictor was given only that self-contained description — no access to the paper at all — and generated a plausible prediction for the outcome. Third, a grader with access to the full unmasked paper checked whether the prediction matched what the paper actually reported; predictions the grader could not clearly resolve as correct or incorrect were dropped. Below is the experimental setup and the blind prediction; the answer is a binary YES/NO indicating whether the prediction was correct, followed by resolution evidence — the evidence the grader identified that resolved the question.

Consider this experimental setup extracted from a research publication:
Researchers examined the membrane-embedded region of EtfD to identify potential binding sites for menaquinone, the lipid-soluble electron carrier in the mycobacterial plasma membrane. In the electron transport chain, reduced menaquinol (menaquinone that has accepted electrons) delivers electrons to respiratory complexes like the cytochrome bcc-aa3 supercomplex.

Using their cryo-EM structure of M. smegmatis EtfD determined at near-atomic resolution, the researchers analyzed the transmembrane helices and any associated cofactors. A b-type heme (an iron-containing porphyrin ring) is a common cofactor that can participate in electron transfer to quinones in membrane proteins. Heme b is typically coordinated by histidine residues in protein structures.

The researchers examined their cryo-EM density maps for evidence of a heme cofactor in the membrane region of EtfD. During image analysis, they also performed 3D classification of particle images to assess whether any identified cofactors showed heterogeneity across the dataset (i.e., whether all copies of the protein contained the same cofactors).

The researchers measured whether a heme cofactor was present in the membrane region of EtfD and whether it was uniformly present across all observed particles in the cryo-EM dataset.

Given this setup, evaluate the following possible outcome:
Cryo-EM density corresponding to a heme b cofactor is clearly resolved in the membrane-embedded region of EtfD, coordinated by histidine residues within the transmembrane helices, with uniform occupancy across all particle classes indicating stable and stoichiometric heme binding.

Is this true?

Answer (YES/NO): NO